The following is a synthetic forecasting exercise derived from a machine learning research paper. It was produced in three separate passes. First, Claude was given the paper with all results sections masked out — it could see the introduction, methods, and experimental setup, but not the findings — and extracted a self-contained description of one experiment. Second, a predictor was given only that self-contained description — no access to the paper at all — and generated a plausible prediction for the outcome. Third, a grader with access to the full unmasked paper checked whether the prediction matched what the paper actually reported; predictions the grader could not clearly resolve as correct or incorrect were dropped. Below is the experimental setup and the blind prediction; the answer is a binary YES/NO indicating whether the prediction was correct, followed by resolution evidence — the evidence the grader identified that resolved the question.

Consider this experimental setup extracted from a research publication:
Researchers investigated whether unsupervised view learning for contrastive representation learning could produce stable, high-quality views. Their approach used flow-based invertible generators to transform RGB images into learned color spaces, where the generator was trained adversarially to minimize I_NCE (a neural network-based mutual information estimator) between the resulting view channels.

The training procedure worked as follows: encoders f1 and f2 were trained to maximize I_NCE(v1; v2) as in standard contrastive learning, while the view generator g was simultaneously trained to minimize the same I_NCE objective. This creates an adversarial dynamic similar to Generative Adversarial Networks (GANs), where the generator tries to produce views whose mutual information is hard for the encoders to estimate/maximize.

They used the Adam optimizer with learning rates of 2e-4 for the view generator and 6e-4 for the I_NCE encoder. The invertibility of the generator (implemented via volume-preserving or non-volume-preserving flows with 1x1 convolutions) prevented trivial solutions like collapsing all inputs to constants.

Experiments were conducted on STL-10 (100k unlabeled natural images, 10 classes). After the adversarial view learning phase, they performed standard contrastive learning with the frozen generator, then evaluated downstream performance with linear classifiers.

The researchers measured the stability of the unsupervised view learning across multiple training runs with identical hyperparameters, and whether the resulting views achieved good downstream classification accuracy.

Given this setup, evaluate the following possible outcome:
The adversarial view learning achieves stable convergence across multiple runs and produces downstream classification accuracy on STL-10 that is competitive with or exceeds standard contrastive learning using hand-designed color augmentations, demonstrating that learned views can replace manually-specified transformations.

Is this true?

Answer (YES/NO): NO